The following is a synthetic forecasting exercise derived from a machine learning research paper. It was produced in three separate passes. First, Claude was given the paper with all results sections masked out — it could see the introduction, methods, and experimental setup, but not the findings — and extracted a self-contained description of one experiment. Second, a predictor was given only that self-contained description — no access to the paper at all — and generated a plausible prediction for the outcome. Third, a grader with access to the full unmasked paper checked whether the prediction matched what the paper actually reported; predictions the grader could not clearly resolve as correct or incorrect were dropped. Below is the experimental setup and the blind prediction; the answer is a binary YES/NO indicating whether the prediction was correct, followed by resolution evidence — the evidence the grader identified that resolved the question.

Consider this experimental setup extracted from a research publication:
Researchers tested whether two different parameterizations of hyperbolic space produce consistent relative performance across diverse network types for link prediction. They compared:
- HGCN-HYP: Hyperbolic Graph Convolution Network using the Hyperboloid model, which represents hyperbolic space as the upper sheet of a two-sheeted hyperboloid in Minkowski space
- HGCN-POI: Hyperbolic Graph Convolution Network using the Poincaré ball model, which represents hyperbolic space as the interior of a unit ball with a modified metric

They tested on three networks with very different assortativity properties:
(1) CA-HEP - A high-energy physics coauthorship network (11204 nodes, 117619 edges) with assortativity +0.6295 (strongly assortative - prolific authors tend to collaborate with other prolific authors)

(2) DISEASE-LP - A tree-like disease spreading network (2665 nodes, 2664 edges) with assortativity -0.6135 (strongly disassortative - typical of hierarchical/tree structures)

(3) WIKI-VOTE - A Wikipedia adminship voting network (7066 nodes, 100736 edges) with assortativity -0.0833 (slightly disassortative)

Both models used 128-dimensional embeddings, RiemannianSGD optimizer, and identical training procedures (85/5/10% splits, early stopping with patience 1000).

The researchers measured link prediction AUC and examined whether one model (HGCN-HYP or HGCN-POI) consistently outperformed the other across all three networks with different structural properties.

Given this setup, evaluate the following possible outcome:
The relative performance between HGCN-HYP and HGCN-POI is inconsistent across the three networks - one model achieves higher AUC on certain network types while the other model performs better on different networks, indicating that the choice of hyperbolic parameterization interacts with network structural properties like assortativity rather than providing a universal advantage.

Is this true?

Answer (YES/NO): YES